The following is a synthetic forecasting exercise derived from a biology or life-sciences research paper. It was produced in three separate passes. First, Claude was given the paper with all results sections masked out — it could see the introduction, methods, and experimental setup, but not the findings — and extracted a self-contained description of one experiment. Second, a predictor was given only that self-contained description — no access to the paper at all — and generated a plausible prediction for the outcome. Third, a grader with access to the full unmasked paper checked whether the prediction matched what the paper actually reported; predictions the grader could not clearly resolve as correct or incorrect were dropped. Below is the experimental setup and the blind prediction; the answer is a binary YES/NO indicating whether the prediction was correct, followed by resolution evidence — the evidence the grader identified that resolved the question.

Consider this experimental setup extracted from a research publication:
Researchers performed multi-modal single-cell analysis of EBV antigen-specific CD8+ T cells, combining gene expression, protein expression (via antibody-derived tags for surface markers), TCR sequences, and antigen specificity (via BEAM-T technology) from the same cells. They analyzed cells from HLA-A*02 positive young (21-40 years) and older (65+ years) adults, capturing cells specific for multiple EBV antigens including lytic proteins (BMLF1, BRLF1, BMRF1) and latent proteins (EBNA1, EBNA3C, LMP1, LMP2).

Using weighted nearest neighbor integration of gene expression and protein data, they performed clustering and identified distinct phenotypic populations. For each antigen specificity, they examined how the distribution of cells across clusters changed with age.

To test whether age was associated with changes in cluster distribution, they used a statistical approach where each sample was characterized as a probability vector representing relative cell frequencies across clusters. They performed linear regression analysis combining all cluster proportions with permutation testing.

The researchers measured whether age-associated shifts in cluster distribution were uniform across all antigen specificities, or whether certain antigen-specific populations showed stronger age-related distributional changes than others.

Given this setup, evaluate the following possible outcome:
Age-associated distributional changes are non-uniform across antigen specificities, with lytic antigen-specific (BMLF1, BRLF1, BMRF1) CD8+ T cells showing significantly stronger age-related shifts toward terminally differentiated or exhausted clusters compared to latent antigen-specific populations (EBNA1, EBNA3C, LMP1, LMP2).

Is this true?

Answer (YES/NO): NO